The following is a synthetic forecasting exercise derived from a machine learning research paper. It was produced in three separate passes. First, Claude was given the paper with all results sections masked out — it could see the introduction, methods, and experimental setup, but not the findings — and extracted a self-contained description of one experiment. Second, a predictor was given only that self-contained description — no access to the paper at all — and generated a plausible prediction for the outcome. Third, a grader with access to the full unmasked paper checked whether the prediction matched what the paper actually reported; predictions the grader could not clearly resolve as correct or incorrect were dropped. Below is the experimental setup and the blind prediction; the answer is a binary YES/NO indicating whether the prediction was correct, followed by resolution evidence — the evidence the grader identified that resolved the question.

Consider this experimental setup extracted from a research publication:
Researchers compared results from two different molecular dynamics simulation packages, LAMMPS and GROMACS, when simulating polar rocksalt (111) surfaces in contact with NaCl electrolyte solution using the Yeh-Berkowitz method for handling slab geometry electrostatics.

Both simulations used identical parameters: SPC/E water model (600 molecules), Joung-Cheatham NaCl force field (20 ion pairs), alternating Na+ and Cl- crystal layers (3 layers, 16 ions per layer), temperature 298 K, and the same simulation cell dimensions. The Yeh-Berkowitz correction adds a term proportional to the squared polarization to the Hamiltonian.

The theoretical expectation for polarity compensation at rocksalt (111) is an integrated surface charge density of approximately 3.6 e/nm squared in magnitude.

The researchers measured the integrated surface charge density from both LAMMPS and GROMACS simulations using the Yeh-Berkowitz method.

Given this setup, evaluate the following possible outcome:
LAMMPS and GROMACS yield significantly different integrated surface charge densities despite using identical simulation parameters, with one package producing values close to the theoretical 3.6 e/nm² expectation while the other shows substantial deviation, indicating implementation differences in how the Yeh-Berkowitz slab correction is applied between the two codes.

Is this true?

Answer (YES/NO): NO